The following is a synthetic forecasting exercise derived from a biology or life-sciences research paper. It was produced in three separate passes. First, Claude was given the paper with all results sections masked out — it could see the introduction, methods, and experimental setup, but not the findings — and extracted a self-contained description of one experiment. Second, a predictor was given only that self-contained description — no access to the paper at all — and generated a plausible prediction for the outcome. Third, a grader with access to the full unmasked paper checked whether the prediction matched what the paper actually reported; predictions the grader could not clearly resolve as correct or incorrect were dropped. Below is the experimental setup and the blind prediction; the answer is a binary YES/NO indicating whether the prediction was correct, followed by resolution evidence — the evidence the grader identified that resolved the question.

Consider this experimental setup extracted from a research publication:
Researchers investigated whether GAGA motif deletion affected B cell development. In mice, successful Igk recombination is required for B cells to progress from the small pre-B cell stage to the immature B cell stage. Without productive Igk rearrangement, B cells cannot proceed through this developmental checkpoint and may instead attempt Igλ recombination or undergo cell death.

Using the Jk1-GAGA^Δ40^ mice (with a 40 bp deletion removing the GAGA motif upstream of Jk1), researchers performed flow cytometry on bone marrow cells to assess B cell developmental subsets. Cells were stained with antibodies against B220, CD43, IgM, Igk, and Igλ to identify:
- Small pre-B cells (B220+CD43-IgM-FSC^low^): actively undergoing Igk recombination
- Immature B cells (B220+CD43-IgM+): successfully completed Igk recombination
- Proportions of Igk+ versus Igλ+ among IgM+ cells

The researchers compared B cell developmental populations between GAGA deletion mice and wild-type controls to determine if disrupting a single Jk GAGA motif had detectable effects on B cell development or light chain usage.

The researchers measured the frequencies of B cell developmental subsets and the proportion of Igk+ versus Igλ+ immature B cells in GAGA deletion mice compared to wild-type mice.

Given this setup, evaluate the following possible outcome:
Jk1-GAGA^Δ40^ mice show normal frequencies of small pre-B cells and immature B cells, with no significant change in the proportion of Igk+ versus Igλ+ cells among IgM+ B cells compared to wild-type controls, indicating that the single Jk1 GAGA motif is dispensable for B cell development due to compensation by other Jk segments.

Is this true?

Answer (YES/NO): NO